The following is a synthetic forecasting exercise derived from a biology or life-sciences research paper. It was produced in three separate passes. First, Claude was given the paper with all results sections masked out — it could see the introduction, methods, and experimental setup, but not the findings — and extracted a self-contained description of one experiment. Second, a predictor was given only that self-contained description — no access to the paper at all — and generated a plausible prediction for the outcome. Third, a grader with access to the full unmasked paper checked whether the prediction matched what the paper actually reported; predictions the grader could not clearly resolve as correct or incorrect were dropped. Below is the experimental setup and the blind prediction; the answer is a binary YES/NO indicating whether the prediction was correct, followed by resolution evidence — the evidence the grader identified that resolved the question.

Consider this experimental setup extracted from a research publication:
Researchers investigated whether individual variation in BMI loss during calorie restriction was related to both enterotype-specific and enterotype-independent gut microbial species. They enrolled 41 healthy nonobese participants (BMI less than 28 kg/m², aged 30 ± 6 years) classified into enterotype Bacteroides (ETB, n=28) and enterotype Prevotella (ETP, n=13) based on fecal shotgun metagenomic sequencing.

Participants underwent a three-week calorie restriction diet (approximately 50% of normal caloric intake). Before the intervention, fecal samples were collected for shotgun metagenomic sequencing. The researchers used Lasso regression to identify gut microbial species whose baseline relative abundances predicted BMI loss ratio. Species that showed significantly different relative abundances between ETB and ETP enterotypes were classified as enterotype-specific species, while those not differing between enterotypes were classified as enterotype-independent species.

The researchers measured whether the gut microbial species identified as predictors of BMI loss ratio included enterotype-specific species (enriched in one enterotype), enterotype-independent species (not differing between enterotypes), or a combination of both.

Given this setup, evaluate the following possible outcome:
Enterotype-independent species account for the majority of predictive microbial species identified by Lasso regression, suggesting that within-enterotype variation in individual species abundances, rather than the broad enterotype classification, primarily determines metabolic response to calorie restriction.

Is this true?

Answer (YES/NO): NO